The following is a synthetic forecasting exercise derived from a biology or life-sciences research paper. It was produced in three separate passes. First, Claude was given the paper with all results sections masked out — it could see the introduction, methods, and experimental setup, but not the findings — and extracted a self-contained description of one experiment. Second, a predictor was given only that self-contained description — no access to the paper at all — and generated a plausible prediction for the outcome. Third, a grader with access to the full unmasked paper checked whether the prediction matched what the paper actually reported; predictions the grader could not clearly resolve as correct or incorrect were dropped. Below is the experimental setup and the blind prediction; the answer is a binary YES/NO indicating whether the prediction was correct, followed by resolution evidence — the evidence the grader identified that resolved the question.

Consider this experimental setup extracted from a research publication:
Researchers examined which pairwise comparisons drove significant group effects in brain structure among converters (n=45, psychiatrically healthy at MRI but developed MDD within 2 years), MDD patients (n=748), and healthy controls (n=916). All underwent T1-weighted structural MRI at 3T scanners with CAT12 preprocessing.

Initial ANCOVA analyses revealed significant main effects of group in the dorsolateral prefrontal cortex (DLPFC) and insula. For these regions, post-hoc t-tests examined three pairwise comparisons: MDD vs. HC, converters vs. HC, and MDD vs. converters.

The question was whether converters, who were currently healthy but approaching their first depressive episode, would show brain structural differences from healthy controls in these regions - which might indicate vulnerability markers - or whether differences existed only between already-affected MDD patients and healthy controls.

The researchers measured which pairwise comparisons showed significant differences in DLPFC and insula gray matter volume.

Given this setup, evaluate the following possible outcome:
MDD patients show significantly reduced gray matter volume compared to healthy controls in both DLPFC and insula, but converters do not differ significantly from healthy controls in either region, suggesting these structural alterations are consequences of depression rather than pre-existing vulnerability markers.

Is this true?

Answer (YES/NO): YES